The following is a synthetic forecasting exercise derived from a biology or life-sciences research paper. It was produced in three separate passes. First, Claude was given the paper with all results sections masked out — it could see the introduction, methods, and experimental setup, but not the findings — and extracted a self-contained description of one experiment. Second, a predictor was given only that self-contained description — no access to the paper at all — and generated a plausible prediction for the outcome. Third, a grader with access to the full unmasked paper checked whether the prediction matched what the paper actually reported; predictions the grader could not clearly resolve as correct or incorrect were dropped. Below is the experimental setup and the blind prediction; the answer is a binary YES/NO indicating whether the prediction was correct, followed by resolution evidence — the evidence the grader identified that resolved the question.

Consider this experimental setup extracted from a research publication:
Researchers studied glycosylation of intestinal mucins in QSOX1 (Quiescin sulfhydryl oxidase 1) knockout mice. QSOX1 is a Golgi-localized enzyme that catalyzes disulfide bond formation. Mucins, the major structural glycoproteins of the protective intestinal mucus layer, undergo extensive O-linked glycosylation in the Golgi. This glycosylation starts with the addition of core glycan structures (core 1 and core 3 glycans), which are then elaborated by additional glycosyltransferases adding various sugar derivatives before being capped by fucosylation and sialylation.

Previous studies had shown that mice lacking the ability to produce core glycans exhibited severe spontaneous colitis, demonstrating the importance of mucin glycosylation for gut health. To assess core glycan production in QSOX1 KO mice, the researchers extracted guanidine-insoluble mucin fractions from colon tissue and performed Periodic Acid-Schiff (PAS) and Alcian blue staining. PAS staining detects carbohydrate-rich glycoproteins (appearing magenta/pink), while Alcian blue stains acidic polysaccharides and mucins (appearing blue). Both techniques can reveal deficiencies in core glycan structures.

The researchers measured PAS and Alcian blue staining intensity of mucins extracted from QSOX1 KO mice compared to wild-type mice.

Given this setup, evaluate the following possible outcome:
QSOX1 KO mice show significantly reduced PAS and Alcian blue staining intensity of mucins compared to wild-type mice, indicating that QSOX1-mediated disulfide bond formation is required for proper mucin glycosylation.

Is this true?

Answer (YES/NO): NO